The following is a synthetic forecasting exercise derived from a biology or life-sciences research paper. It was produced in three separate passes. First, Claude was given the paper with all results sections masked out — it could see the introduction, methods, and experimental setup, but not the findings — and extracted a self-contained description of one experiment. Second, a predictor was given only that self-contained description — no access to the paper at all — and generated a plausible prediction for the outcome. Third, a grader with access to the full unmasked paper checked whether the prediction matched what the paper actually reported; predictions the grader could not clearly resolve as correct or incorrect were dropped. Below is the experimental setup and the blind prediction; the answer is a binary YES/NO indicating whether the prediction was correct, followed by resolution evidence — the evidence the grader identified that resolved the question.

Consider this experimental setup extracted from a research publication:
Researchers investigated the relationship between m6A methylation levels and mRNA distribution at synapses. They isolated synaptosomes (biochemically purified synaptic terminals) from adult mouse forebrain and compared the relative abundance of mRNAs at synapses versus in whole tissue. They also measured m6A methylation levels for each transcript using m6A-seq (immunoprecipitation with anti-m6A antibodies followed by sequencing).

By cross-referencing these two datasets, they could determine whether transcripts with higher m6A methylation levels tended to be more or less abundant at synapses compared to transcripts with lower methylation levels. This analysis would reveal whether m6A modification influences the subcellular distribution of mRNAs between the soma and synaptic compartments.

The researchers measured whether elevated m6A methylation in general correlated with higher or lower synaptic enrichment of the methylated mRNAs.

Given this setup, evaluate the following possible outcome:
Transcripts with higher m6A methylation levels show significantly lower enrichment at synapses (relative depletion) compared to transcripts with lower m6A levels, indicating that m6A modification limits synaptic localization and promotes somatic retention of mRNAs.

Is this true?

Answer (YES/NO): YES